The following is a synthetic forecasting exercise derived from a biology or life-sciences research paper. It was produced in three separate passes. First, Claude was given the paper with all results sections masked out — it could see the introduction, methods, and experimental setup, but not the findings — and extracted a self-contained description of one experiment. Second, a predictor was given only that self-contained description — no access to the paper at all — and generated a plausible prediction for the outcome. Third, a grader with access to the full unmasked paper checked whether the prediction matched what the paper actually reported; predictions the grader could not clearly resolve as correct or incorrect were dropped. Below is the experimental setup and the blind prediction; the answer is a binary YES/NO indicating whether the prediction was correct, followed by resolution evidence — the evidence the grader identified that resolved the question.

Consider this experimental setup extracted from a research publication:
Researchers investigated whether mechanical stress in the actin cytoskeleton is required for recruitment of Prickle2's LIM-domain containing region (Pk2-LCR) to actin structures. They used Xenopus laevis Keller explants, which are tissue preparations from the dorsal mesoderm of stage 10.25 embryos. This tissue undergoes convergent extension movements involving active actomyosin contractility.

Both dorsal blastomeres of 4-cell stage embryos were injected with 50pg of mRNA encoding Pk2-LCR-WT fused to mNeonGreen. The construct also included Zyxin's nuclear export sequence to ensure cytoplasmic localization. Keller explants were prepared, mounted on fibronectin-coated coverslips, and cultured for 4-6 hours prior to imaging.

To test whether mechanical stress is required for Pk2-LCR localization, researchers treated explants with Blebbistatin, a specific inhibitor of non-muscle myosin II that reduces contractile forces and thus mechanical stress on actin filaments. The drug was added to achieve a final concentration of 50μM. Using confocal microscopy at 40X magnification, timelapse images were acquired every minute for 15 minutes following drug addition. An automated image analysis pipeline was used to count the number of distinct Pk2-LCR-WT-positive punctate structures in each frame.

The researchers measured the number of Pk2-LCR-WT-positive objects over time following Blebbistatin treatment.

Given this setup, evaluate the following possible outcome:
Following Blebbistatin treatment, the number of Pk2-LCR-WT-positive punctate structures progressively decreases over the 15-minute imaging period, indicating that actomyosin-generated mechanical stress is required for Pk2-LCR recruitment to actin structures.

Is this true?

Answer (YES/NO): YES